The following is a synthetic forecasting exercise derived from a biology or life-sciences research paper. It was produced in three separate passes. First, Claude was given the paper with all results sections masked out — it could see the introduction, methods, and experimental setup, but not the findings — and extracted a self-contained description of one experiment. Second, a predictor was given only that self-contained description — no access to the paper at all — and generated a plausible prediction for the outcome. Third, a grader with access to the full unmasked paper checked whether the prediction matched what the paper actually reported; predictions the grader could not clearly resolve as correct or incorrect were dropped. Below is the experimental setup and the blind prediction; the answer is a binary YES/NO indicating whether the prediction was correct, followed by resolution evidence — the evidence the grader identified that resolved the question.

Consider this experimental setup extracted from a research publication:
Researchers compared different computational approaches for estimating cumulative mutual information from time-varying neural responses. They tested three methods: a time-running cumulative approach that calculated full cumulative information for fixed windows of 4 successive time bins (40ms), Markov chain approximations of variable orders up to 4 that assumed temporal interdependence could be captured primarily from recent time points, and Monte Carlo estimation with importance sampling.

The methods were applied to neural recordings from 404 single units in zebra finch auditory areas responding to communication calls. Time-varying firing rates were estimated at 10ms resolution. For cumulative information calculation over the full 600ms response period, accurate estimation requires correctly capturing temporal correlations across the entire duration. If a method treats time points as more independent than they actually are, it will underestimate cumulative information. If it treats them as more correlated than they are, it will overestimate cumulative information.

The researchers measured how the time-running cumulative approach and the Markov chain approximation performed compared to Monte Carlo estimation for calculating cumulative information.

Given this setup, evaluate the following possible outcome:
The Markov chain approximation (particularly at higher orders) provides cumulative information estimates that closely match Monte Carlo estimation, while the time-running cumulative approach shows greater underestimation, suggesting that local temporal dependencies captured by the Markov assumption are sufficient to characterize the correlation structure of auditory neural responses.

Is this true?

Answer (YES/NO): NO